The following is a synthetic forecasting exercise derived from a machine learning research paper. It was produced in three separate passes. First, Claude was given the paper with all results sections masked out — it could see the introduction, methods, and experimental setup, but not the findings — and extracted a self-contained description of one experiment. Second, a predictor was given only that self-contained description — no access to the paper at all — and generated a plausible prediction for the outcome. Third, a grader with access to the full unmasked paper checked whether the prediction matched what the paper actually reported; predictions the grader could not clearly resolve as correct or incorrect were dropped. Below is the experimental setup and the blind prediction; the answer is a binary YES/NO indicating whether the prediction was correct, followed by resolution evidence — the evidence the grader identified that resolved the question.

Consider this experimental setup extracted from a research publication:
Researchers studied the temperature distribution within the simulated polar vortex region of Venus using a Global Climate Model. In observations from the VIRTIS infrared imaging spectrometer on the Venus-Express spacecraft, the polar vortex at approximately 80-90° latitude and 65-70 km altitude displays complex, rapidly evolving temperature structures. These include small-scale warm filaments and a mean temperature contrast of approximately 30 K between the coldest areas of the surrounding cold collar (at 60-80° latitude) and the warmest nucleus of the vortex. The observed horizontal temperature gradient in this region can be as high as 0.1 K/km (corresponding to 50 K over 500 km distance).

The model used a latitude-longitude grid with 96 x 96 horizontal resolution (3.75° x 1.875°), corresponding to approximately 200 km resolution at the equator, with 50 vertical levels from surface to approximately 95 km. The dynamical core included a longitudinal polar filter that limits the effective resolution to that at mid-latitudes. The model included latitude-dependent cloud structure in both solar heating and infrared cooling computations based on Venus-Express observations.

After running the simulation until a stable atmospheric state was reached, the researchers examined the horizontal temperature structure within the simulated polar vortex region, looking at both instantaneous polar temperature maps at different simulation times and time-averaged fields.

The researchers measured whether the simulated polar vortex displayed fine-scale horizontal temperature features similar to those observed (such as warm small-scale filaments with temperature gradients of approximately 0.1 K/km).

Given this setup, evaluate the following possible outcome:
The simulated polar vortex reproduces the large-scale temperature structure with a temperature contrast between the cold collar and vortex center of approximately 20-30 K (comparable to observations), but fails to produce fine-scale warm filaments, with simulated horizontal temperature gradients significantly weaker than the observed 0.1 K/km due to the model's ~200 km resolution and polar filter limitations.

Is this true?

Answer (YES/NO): NO